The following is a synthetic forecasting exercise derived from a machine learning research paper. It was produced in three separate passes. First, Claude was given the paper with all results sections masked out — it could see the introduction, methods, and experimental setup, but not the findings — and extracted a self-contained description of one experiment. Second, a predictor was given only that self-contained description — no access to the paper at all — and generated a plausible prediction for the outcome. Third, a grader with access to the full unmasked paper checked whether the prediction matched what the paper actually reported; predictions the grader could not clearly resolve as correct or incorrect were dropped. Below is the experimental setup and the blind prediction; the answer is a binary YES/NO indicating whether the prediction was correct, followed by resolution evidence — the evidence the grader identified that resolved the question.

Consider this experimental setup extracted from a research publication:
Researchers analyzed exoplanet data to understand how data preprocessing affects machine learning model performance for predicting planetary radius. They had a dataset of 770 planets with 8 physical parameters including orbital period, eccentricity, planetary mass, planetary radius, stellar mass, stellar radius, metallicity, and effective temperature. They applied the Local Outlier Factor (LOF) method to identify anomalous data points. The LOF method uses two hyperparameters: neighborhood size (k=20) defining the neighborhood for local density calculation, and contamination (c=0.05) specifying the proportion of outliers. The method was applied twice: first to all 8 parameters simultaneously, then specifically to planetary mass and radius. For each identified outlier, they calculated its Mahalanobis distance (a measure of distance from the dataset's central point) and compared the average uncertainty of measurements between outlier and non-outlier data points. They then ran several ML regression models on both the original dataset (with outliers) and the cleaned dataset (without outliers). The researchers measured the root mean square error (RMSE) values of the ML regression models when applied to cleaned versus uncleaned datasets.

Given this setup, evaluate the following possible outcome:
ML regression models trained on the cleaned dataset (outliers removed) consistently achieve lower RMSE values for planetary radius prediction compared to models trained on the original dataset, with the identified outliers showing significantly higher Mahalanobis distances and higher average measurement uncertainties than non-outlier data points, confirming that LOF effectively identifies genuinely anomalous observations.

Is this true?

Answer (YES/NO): YES